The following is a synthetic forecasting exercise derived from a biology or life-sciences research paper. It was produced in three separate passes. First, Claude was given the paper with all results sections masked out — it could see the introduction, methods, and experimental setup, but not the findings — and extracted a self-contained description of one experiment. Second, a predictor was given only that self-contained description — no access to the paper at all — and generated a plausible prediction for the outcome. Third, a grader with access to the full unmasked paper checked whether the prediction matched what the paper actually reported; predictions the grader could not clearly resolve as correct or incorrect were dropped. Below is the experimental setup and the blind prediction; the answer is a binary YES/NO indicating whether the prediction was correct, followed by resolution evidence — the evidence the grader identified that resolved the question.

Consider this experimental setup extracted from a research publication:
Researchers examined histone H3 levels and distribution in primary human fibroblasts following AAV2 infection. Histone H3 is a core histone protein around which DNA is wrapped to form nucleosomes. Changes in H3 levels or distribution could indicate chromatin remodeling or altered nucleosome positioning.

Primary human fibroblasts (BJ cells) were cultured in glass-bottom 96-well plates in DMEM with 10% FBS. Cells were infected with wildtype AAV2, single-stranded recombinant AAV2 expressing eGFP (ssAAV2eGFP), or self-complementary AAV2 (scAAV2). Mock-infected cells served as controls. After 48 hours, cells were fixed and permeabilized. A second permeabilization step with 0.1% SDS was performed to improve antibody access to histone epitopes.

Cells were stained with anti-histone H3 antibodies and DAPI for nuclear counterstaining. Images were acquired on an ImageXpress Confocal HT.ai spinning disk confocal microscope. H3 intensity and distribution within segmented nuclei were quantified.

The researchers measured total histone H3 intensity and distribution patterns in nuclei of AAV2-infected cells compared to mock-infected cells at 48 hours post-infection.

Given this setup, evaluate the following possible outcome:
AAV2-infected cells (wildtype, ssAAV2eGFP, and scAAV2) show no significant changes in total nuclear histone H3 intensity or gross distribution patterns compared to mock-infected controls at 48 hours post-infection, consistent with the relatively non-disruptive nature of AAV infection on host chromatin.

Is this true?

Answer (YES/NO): NO